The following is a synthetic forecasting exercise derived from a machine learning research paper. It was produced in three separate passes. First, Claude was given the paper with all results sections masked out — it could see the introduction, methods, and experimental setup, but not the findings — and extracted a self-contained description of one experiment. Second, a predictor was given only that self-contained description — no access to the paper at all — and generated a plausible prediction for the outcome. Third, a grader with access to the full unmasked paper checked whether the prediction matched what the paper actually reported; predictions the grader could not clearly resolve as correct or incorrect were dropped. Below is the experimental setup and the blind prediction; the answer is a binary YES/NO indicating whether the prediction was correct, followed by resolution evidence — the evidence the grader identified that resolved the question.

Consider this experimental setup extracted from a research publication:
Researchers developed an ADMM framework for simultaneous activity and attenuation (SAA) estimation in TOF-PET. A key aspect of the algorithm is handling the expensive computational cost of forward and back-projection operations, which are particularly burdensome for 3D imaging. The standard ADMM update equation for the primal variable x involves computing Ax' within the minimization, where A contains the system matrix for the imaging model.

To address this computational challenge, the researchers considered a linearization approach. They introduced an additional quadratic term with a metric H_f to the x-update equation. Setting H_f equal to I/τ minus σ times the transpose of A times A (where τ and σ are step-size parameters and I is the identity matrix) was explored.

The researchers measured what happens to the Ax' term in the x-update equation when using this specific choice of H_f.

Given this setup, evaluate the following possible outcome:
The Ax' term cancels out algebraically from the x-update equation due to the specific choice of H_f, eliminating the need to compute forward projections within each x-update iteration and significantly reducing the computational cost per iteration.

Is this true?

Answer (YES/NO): YES